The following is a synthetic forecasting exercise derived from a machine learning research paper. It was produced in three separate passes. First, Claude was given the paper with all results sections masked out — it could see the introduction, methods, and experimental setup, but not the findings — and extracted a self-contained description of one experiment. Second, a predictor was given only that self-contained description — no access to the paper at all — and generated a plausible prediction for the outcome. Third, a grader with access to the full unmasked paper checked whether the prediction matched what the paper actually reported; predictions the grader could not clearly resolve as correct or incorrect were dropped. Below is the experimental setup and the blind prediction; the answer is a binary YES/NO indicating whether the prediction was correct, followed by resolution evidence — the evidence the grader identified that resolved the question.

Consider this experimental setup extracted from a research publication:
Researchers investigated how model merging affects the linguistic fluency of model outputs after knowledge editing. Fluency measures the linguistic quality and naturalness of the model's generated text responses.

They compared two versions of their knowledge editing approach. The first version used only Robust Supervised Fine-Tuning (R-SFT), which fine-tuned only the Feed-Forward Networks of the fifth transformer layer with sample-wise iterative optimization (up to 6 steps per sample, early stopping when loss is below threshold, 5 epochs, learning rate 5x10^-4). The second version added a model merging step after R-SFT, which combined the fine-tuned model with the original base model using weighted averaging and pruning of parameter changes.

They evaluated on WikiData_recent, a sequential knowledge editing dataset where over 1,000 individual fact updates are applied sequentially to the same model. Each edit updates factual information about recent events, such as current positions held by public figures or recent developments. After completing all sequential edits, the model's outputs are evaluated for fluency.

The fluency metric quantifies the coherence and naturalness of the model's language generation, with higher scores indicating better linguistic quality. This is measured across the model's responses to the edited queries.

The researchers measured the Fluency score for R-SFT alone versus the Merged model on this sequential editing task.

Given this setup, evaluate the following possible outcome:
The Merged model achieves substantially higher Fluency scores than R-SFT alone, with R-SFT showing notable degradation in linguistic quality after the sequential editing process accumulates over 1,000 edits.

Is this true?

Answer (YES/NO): YES